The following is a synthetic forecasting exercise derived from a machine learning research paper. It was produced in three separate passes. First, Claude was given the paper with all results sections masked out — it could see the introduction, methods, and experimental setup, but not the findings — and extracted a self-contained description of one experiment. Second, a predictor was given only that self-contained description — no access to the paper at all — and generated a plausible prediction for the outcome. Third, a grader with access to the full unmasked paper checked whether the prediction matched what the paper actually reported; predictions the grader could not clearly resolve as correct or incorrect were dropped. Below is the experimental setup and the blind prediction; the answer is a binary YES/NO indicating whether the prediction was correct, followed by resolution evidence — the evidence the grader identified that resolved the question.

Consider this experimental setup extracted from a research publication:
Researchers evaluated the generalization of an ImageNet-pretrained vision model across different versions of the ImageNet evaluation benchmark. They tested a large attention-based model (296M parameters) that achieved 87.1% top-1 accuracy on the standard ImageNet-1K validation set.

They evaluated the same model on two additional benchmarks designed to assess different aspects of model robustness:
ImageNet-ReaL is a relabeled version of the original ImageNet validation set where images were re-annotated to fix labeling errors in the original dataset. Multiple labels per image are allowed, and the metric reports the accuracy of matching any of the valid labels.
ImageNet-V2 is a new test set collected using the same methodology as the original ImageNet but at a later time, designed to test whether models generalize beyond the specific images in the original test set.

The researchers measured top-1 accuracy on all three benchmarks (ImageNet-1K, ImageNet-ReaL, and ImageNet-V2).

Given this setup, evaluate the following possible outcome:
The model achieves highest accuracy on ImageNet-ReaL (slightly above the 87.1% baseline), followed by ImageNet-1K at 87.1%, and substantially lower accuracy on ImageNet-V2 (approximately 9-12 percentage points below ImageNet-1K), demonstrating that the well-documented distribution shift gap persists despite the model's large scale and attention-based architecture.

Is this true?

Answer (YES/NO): YES